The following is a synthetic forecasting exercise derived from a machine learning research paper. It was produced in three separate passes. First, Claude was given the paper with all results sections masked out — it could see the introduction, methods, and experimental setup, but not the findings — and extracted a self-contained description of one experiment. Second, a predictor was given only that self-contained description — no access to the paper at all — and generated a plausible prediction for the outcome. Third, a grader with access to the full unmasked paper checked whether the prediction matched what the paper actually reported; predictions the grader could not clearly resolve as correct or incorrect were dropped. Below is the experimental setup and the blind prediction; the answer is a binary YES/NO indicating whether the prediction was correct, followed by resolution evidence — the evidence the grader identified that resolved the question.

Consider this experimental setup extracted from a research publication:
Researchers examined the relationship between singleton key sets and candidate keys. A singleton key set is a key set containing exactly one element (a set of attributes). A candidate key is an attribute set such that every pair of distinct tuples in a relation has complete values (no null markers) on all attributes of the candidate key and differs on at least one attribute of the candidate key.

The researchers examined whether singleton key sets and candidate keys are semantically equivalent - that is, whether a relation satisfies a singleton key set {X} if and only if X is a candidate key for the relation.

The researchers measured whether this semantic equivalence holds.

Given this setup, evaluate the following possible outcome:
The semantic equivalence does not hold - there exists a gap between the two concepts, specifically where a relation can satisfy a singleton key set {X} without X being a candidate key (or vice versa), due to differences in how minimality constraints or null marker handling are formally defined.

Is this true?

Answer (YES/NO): NO